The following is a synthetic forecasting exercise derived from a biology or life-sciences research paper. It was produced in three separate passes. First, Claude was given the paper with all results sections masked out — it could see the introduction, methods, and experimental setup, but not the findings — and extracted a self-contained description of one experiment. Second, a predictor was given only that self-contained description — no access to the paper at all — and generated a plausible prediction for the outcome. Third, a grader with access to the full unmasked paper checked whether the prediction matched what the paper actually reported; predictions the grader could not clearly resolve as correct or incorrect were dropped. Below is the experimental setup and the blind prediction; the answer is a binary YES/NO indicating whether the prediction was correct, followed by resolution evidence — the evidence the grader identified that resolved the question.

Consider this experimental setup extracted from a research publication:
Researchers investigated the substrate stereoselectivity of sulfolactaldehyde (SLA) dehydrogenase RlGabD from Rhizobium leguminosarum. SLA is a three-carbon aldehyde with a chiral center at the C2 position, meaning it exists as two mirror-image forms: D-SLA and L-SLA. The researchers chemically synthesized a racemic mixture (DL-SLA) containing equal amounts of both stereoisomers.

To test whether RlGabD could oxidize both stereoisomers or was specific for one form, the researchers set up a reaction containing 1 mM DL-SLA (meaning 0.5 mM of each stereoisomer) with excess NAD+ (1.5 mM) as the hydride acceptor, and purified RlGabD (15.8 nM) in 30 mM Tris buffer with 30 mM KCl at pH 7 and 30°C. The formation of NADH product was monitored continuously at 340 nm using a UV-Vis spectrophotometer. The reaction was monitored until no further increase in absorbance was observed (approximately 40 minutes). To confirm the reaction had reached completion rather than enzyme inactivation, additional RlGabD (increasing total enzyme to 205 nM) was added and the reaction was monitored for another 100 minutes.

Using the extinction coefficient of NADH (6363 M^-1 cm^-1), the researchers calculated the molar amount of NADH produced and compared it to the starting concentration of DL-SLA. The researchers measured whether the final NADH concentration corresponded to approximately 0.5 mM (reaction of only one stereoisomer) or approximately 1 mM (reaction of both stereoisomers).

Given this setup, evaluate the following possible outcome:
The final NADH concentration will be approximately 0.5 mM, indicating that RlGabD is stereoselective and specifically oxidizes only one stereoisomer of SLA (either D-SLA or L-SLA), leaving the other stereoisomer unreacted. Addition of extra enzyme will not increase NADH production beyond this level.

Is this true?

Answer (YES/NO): YES